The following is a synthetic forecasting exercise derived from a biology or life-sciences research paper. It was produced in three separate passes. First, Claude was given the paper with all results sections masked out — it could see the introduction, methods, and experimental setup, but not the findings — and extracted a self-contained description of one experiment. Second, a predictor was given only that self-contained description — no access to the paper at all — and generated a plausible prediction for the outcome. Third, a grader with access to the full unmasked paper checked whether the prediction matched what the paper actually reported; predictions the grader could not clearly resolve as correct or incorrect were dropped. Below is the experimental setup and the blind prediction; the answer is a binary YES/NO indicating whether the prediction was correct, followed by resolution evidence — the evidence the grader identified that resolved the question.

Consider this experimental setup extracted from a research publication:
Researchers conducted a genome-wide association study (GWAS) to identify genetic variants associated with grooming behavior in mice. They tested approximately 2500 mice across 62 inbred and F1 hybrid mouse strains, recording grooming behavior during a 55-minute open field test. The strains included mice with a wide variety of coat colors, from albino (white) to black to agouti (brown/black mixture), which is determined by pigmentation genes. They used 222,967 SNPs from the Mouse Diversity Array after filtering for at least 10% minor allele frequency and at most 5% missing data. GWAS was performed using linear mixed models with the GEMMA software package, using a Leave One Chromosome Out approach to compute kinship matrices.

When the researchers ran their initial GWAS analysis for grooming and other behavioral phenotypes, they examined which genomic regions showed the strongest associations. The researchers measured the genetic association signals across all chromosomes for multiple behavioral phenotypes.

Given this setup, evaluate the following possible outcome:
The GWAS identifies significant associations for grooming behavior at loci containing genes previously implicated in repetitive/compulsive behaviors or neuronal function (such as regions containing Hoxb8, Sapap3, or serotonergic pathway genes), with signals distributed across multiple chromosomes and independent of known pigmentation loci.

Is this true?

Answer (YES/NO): NO